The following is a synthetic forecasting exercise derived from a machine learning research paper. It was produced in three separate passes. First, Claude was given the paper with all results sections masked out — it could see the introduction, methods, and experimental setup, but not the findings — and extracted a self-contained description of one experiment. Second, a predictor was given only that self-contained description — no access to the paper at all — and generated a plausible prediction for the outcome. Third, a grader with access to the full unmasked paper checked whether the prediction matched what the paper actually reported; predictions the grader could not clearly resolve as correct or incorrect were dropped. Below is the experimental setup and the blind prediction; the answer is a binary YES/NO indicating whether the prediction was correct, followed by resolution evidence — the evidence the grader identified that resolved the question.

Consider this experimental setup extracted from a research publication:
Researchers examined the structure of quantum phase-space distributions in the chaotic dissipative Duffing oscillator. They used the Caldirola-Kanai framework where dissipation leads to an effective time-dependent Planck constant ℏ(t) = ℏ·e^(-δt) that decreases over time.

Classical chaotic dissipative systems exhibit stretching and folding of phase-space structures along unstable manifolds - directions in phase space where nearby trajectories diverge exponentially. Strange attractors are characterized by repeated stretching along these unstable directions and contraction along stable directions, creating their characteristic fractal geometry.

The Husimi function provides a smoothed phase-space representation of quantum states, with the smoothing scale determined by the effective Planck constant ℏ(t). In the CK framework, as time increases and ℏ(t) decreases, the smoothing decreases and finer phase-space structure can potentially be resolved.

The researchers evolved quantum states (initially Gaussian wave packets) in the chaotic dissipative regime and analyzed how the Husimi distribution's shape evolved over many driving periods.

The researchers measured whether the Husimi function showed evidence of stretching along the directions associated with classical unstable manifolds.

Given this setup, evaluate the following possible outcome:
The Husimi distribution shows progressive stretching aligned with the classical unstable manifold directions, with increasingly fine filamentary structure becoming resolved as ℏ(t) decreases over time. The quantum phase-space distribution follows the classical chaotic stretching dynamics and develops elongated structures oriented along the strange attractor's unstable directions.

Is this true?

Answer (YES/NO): NO